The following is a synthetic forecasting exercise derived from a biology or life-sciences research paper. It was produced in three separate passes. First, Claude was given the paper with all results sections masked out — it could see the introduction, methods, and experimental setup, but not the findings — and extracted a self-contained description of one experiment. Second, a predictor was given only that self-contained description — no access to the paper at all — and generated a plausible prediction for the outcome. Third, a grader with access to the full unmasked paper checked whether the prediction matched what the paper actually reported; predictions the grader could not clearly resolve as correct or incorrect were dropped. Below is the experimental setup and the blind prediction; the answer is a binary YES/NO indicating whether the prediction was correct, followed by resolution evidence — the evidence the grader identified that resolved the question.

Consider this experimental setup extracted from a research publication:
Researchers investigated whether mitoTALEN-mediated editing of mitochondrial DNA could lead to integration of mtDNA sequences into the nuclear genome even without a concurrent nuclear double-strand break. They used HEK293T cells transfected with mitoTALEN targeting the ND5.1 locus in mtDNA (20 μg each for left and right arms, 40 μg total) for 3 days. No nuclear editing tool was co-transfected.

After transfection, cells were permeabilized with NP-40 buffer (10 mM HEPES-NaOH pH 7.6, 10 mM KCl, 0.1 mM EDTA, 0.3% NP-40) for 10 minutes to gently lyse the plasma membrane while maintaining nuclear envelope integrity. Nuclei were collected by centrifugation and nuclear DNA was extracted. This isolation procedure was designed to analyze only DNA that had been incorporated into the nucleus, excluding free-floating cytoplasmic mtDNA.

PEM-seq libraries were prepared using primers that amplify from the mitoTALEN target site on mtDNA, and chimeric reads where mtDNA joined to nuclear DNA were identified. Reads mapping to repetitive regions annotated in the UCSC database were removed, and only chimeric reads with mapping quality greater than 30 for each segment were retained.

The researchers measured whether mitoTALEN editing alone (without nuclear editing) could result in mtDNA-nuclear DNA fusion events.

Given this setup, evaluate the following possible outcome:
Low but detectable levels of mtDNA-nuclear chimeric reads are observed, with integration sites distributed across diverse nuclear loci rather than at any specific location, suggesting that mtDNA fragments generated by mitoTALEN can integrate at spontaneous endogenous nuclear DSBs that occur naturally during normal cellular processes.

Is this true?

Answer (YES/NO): YES